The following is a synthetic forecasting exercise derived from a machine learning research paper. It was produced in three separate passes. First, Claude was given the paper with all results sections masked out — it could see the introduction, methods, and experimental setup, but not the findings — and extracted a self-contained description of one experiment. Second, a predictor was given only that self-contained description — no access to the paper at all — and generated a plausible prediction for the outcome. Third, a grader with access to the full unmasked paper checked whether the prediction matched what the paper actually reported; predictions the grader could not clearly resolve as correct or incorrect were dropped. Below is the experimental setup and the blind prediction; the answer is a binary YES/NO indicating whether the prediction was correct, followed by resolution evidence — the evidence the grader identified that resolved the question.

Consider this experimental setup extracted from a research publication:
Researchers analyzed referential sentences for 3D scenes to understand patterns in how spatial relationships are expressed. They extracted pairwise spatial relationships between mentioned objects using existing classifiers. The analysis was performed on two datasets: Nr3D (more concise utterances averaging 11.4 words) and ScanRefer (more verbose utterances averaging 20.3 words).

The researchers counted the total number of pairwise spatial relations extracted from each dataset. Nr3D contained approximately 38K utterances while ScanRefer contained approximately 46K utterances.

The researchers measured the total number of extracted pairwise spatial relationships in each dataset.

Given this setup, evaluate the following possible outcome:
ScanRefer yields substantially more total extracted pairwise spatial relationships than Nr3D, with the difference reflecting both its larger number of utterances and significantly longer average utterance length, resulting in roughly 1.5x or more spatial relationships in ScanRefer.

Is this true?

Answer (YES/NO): NO